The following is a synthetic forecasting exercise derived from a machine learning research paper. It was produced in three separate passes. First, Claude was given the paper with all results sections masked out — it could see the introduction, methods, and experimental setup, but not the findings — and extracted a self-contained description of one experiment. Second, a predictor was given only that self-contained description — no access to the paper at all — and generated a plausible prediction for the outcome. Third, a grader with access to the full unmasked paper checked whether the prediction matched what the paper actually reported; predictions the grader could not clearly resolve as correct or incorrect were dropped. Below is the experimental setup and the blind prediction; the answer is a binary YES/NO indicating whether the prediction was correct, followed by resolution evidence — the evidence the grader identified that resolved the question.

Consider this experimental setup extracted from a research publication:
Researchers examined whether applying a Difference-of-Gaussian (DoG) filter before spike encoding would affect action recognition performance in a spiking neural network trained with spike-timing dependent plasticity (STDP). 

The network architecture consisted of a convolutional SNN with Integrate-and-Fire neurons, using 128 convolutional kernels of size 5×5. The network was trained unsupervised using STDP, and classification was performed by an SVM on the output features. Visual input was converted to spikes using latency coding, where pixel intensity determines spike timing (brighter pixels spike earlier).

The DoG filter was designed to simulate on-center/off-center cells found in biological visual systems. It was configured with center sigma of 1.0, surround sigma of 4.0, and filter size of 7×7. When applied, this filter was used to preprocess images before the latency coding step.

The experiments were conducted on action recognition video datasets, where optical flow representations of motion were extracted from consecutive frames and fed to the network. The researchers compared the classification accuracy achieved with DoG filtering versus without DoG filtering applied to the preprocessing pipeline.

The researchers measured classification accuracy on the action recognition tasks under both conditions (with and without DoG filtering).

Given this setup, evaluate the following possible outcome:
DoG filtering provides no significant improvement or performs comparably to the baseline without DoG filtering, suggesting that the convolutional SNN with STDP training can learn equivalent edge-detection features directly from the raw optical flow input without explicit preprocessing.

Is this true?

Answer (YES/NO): NO